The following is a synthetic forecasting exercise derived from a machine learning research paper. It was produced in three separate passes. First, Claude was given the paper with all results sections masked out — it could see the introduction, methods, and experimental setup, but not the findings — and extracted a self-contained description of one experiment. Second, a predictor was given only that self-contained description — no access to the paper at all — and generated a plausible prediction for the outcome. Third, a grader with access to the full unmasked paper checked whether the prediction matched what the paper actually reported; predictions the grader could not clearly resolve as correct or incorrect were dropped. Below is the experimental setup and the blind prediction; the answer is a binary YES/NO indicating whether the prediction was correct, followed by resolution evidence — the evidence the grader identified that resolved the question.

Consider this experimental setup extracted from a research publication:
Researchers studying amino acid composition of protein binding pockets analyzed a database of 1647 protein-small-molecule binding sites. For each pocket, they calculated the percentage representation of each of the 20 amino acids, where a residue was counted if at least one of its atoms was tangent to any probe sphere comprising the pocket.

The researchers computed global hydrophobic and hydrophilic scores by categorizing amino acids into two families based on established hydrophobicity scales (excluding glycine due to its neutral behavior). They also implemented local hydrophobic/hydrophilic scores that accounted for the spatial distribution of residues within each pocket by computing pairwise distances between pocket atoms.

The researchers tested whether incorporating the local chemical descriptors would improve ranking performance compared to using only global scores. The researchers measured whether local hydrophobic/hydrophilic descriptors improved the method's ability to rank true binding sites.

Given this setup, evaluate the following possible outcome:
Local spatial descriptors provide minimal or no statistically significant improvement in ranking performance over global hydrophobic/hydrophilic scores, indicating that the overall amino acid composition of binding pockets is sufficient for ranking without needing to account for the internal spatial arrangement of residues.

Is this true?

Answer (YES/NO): YES